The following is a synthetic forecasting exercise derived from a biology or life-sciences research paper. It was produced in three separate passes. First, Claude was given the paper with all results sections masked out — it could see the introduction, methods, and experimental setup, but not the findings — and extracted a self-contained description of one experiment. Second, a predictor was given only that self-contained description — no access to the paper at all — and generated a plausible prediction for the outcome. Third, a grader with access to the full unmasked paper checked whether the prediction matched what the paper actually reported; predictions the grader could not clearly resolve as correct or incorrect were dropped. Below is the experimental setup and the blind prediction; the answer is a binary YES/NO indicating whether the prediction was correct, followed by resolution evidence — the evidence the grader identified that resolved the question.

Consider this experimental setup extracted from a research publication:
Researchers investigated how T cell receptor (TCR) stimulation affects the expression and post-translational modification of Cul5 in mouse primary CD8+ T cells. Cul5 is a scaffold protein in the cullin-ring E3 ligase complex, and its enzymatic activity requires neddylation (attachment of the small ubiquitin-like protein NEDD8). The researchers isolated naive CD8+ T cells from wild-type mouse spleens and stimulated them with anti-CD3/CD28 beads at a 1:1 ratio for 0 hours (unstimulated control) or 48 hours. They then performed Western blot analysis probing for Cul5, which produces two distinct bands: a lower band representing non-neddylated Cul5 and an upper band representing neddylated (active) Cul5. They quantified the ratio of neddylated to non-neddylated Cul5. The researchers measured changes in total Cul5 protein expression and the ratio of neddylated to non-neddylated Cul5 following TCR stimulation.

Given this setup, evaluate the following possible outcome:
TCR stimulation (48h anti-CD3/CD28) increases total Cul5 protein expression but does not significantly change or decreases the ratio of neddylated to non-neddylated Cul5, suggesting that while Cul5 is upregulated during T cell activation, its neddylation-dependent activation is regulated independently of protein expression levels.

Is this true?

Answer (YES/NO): NO